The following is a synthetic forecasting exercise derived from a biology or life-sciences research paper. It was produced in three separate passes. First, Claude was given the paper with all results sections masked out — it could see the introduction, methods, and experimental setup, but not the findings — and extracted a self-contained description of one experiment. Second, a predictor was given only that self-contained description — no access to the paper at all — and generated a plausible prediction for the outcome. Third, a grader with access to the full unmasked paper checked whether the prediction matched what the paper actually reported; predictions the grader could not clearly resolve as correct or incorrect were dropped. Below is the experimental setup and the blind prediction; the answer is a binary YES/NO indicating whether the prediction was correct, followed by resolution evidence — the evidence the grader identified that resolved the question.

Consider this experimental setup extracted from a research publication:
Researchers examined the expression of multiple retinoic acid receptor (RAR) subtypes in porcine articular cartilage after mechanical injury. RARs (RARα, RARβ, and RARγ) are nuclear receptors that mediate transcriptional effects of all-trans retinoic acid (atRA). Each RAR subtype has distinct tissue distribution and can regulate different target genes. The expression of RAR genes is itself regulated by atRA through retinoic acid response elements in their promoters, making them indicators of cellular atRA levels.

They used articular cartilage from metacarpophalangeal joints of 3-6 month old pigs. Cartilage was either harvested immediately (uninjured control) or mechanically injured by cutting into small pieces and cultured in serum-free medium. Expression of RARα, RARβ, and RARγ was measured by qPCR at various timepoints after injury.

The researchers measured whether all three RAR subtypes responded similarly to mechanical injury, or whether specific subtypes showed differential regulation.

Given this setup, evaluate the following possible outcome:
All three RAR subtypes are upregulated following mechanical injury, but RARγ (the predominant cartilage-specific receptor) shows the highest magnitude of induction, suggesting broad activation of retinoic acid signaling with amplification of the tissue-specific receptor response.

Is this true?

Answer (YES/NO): NO